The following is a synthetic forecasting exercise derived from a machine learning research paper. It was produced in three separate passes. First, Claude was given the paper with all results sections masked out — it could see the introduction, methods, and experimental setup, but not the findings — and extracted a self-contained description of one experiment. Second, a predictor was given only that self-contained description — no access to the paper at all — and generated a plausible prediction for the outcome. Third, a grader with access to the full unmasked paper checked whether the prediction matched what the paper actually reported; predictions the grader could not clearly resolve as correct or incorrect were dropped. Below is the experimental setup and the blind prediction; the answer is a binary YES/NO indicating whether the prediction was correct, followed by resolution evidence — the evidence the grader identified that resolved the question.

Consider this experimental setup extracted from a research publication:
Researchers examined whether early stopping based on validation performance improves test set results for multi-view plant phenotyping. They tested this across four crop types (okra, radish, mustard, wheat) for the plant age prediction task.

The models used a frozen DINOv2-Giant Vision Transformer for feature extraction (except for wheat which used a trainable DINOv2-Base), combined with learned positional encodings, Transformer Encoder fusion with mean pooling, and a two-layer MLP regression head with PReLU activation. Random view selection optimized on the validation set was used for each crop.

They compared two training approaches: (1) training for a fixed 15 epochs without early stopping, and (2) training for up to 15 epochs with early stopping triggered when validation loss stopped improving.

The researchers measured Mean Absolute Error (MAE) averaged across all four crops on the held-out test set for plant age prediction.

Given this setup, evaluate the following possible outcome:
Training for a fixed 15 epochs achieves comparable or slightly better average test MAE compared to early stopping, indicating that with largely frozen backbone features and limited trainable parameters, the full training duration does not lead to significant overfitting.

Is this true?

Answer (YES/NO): NO